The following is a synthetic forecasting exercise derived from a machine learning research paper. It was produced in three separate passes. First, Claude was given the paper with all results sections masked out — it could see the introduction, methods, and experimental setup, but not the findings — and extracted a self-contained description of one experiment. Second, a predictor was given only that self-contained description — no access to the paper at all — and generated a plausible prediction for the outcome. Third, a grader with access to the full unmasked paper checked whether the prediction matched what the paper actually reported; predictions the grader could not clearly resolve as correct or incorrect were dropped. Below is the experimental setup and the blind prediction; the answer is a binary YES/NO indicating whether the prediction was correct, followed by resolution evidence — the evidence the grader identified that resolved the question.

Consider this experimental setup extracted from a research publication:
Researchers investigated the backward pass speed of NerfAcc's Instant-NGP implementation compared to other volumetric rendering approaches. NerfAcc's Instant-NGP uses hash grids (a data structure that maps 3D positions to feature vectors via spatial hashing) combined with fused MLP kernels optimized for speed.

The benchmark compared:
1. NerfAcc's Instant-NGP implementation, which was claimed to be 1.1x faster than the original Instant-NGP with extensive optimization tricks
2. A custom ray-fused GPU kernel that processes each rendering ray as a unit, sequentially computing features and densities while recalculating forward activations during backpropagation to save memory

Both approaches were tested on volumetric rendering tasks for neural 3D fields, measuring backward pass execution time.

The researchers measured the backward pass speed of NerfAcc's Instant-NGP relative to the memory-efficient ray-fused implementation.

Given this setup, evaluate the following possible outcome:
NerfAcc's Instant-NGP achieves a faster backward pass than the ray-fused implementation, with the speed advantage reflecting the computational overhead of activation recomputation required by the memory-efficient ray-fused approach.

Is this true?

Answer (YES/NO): YES